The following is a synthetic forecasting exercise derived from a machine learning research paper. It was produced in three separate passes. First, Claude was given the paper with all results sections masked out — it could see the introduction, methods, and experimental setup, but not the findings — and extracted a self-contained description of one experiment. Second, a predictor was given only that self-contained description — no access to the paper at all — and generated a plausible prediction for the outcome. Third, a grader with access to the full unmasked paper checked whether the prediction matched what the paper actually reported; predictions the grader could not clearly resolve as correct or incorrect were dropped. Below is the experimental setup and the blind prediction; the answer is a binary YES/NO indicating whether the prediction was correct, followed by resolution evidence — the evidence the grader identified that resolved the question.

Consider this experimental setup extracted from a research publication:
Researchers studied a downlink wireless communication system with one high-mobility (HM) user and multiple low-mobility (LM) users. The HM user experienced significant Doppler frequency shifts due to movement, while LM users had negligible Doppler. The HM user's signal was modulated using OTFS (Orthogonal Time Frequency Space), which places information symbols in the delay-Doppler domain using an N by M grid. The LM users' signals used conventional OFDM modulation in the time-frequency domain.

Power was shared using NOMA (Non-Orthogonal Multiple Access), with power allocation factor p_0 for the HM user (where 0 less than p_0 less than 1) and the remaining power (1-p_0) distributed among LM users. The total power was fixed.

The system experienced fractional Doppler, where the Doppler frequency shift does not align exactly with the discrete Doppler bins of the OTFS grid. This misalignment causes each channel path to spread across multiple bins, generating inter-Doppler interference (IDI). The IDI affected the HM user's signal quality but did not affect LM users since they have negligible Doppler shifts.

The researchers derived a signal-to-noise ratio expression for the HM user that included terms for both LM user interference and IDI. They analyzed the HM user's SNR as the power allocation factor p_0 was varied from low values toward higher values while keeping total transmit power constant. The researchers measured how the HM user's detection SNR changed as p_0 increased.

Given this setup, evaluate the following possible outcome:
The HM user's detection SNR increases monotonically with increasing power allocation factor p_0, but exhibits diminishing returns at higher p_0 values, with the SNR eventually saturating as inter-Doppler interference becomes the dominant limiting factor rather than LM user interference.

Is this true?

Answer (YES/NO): YES